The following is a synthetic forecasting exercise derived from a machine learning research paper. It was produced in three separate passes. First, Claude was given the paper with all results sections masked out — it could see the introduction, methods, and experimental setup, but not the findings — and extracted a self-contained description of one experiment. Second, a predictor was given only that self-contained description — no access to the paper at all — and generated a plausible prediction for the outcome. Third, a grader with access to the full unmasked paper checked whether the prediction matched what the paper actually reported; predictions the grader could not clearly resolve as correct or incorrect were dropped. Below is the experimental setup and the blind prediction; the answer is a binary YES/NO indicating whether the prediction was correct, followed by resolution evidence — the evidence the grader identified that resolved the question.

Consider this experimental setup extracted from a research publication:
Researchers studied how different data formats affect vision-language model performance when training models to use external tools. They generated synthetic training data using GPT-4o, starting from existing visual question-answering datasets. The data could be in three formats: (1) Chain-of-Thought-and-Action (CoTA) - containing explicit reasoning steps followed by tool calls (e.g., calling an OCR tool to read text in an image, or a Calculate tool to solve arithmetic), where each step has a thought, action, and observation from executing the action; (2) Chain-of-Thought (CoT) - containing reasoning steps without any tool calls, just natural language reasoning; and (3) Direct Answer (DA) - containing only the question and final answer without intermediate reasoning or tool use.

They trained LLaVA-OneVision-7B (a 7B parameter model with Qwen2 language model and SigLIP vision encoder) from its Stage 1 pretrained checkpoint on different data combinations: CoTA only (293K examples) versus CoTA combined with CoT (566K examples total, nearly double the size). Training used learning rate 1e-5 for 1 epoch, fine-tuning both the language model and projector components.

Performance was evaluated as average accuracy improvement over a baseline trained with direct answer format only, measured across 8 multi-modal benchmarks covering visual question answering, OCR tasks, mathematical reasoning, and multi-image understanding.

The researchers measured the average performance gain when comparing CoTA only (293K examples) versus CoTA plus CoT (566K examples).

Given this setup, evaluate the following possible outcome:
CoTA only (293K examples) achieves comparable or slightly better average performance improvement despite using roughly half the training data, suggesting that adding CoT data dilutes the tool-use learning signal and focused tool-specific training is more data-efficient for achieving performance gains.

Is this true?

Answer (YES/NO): NO